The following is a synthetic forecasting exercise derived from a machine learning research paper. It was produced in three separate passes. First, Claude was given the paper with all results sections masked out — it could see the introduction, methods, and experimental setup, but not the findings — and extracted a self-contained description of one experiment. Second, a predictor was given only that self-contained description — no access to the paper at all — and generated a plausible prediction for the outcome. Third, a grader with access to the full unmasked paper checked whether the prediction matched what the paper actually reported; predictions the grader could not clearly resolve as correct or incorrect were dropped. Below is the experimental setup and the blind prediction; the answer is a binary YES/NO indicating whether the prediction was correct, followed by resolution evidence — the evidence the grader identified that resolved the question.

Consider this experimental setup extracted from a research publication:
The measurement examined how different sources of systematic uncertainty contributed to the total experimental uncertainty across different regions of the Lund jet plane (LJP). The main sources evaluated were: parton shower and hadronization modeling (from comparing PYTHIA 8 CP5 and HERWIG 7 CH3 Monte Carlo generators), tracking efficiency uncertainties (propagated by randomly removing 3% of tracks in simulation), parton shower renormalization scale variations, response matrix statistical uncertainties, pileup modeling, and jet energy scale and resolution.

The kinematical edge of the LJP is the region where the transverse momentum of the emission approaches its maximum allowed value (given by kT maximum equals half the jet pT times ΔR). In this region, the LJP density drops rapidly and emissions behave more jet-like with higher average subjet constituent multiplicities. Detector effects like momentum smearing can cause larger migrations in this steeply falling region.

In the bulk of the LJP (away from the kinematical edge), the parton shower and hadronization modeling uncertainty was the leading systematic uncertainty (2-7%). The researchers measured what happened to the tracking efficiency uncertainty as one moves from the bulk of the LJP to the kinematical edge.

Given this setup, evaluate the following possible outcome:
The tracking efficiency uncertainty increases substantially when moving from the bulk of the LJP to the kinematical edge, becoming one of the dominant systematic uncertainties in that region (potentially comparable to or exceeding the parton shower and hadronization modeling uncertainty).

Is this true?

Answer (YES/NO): YES